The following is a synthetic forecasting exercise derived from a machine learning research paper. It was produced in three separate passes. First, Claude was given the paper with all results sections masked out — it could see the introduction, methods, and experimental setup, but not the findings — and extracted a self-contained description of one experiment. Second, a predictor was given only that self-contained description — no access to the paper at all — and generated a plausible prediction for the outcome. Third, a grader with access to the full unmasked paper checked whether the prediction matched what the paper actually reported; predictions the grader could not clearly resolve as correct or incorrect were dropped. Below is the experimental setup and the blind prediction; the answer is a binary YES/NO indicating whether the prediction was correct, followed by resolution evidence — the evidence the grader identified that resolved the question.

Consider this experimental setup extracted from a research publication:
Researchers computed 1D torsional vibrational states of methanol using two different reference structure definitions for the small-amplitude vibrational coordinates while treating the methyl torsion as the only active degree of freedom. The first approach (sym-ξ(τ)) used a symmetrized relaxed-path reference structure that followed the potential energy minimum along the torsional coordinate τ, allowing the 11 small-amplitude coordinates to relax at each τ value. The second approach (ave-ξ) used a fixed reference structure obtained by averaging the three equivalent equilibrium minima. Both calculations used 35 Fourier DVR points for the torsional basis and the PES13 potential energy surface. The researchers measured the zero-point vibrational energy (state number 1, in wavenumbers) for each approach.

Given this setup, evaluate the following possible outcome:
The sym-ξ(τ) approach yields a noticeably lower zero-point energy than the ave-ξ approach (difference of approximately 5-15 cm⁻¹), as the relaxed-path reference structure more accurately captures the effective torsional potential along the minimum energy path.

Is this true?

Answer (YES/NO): NO